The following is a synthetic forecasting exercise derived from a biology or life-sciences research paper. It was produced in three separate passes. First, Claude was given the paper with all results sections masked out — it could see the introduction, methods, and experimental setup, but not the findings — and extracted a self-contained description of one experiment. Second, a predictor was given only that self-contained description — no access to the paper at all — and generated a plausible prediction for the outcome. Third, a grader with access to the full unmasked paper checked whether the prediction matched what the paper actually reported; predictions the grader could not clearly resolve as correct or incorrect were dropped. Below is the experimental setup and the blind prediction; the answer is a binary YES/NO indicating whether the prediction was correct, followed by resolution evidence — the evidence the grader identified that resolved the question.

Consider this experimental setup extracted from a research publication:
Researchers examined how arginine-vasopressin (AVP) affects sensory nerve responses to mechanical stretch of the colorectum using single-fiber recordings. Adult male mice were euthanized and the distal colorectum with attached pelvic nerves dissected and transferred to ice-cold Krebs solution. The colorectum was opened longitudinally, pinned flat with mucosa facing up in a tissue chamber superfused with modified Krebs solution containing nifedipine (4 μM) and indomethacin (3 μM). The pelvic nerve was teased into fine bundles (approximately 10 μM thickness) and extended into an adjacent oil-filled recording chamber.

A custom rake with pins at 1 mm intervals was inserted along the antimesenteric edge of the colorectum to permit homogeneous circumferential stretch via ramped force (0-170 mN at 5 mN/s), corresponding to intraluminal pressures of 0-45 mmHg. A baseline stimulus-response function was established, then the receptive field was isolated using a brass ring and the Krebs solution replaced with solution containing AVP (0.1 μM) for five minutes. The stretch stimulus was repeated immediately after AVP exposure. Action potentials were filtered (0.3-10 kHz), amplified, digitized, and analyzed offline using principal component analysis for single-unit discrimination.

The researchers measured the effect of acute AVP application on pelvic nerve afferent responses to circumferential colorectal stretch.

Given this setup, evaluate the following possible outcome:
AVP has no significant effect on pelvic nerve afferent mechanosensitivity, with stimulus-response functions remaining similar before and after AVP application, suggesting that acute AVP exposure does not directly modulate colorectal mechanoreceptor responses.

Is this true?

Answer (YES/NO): NO